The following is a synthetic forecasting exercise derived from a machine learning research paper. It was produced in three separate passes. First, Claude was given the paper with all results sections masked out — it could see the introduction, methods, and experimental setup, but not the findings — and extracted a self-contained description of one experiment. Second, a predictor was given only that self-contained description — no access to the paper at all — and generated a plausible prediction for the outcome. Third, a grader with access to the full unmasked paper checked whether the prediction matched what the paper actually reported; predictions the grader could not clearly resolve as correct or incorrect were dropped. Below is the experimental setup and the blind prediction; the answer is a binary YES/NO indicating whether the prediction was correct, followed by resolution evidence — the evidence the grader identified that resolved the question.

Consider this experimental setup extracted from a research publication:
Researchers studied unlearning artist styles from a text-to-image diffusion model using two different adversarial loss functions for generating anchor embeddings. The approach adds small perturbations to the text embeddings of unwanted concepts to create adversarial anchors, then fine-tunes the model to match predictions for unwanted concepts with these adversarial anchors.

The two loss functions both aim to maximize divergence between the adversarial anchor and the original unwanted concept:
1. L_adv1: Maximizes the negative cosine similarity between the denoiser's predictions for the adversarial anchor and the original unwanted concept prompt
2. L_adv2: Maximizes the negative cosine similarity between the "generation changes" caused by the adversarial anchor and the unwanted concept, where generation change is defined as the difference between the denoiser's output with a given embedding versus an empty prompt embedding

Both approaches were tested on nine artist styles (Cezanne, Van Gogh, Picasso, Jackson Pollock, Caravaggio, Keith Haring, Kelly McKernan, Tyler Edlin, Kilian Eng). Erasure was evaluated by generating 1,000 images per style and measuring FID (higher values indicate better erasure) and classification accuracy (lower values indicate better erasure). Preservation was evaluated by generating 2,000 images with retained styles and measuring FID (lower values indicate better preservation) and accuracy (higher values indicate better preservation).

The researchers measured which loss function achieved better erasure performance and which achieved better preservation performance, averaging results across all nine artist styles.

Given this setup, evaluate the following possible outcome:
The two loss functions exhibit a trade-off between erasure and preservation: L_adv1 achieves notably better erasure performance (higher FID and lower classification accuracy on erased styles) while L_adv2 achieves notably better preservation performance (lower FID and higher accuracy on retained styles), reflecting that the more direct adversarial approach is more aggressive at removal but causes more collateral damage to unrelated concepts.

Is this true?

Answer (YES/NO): YES